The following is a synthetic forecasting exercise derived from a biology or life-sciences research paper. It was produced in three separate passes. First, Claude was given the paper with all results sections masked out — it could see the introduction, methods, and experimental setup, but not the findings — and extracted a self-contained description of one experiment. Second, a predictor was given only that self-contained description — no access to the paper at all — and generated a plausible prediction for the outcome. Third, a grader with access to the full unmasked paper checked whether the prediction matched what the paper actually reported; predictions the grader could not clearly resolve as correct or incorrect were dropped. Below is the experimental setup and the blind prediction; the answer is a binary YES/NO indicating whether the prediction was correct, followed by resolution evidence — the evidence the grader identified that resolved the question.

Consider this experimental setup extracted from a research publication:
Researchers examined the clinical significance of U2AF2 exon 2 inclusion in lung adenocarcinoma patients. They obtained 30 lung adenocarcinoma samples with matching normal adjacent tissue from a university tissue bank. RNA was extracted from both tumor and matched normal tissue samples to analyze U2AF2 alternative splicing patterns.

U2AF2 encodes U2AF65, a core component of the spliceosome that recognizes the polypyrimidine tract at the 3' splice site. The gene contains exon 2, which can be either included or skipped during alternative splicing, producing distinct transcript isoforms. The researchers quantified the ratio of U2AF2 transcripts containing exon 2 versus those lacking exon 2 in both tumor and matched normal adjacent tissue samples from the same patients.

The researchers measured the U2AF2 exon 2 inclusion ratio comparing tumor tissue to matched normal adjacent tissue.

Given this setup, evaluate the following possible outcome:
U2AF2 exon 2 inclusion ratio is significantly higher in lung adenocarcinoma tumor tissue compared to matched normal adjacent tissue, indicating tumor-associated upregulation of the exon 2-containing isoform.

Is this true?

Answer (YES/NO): YES